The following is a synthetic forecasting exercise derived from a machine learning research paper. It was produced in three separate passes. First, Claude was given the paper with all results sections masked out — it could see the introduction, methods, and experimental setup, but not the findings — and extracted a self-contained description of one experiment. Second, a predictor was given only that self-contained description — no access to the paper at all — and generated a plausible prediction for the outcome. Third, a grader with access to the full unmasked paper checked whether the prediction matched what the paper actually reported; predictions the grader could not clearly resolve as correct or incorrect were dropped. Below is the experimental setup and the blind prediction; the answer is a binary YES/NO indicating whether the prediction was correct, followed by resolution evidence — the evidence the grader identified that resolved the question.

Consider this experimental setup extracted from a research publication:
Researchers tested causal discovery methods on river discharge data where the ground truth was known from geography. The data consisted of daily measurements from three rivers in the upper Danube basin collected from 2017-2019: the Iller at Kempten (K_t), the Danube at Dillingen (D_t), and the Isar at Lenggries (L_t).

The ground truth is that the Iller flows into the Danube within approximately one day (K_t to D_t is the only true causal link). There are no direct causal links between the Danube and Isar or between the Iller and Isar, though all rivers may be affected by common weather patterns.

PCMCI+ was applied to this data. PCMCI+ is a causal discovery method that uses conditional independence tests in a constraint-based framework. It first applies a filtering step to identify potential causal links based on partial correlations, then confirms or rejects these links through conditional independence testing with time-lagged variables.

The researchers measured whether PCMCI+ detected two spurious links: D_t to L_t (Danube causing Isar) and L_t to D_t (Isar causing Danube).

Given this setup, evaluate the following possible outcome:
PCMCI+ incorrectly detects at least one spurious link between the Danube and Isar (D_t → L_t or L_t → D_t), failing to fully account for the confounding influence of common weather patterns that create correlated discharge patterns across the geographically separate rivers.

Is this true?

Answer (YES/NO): NO